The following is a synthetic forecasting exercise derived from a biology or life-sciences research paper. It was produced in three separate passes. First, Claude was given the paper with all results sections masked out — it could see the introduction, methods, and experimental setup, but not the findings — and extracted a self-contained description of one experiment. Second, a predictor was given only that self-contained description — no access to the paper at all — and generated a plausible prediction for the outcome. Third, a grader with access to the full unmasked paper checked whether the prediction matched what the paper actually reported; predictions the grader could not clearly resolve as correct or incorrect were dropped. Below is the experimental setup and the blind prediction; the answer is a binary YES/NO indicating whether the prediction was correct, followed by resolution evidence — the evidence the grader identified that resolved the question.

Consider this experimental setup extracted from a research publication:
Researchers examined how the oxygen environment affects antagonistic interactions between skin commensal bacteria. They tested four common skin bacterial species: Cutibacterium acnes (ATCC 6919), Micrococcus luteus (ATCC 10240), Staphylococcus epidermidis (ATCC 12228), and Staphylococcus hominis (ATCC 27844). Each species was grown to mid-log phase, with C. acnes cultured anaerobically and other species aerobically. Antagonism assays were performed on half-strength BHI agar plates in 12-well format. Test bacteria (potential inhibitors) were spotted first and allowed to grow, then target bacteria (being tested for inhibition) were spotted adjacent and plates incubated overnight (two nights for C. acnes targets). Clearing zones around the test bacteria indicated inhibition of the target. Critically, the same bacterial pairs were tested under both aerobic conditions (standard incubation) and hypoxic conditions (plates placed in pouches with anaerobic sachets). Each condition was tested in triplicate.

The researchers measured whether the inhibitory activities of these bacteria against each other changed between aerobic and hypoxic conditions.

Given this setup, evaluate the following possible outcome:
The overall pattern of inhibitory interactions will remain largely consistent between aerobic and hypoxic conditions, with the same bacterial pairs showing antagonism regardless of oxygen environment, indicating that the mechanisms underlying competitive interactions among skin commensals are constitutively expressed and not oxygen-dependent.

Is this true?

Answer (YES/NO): NO